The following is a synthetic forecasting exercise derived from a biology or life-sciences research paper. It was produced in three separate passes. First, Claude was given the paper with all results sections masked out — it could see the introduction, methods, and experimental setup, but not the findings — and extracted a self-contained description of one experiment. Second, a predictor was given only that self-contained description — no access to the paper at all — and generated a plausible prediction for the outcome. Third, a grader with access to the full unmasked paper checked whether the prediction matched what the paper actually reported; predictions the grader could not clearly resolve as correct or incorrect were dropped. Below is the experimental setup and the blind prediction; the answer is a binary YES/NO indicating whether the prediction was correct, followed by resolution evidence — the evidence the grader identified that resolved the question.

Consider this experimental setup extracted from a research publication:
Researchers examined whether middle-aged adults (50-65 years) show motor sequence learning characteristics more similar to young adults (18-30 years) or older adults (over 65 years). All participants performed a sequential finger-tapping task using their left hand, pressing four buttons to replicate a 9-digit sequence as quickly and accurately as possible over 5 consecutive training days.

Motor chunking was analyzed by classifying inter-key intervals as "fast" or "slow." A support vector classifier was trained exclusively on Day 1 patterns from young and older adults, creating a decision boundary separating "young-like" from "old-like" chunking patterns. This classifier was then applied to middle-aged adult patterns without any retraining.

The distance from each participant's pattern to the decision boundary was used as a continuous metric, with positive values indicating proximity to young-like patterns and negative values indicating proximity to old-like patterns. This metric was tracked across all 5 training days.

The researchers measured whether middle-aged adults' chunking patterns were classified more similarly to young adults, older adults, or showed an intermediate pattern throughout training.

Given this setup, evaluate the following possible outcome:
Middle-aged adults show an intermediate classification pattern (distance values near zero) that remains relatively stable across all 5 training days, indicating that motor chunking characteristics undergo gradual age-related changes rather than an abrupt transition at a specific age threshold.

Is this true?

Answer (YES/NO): NO